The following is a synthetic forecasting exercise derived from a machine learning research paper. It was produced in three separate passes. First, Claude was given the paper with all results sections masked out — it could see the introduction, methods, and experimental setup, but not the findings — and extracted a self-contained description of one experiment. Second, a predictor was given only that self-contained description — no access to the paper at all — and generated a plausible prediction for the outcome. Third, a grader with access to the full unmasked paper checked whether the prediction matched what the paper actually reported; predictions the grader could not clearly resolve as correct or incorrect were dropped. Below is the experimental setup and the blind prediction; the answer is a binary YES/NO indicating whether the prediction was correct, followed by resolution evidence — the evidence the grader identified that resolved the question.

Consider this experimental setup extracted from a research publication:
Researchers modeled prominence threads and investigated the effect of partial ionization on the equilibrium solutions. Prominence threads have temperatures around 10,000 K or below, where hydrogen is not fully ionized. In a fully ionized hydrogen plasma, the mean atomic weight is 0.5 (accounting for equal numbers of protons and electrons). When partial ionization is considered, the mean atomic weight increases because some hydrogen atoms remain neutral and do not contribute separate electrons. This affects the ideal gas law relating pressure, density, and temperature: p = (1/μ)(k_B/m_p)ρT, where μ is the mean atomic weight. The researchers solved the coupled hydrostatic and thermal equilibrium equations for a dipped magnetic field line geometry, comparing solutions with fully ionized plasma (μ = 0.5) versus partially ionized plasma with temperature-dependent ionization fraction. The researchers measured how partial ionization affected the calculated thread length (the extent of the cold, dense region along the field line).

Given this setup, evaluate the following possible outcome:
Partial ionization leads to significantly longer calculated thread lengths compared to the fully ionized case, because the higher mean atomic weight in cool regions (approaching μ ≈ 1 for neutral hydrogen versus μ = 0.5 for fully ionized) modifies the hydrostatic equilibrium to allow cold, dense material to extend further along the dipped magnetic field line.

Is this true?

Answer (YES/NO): NO